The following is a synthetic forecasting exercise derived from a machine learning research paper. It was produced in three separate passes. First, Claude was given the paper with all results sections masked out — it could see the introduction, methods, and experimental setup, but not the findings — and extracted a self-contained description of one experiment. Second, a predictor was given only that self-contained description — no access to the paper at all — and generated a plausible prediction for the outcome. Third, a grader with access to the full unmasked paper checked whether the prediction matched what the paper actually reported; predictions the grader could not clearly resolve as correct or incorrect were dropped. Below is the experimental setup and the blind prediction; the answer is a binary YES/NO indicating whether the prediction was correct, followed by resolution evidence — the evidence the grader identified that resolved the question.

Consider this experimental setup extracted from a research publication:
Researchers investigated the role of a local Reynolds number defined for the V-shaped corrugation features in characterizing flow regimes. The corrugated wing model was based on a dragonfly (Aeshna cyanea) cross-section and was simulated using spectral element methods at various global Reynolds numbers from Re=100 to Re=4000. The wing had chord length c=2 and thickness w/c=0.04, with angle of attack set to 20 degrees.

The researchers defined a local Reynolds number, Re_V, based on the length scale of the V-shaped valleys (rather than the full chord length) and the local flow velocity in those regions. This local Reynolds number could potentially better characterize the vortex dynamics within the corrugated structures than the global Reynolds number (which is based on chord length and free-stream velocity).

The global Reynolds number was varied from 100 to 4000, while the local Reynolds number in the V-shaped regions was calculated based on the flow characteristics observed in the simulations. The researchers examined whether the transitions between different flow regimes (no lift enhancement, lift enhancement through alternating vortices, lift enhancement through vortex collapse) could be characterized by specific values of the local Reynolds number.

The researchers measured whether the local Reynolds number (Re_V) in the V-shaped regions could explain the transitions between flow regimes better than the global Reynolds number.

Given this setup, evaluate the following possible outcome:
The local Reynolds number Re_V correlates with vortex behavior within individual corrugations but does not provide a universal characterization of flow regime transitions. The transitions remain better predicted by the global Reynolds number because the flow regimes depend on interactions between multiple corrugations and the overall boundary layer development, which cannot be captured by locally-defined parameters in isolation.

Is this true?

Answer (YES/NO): NO